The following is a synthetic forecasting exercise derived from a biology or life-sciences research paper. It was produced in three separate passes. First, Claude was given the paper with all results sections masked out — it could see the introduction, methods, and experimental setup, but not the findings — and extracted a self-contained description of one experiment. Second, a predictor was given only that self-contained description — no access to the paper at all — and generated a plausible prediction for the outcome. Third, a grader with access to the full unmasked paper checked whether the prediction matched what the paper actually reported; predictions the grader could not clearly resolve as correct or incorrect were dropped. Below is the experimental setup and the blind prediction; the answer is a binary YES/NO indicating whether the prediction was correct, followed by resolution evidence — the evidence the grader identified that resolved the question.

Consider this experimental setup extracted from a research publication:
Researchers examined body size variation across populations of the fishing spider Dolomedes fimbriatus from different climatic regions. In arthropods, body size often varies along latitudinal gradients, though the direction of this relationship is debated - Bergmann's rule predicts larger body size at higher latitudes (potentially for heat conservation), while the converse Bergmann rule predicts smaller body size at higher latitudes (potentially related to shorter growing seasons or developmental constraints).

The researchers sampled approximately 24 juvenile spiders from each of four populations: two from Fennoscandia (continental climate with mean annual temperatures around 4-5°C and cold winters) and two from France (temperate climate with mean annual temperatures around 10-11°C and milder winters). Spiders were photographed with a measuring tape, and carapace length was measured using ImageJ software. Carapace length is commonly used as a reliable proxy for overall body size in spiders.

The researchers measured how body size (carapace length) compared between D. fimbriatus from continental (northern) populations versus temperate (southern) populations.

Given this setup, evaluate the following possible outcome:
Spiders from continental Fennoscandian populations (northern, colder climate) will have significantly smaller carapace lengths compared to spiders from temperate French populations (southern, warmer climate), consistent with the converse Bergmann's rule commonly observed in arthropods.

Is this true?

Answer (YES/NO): NO